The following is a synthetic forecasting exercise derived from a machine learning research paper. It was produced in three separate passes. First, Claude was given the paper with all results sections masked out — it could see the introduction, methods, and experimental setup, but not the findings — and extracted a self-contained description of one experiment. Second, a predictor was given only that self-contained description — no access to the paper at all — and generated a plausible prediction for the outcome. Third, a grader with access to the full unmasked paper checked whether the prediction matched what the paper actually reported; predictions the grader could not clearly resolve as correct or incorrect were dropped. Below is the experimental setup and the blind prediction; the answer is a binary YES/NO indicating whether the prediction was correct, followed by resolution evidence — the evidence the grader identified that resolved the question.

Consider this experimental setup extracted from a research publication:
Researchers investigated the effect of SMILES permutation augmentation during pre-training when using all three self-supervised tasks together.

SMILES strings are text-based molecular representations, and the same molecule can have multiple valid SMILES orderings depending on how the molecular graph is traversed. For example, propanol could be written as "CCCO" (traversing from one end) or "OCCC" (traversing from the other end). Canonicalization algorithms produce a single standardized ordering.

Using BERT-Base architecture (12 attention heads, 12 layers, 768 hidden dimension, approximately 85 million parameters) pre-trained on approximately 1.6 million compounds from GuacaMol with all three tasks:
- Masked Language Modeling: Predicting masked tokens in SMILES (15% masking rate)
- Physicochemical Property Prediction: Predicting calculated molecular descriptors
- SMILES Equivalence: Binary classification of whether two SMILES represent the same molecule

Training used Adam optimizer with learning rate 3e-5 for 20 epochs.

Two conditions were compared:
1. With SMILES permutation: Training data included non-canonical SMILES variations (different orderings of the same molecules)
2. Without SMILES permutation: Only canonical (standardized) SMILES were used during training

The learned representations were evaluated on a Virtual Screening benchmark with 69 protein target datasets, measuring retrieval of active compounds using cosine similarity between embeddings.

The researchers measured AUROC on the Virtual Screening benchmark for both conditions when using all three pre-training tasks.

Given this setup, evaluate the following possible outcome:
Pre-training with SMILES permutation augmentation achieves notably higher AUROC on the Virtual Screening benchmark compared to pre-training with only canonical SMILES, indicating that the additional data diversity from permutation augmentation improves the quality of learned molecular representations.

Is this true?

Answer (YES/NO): NO